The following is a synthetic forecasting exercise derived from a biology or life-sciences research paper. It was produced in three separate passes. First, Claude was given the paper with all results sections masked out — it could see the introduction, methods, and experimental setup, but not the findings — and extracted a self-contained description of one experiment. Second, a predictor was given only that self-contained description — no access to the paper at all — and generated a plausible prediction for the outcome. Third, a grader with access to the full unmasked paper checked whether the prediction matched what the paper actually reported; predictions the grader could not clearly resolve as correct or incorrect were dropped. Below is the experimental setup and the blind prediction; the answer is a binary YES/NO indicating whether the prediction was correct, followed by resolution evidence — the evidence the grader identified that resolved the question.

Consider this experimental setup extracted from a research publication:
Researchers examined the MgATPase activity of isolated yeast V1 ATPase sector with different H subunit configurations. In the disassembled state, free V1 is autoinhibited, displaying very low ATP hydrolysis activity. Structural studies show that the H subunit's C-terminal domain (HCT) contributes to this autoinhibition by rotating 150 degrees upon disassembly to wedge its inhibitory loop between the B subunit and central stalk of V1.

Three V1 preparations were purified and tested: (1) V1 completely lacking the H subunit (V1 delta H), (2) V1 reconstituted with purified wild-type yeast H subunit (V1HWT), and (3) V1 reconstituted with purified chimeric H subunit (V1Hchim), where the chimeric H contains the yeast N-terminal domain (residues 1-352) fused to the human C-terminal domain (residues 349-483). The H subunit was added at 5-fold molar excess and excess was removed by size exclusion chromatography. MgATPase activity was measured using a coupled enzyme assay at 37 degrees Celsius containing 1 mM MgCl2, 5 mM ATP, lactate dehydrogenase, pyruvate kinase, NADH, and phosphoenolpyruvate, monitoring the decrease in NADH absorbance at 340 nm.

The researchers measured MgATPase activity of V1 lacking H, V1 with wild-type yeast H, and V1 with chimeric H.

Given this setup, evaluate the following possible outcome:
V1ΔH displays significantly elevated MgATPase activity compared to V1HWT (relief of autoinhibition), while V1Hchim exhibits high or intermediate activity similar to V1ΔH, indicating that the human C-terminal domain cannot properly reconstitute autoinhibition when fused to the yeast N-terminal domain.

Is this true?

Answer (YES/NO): NO